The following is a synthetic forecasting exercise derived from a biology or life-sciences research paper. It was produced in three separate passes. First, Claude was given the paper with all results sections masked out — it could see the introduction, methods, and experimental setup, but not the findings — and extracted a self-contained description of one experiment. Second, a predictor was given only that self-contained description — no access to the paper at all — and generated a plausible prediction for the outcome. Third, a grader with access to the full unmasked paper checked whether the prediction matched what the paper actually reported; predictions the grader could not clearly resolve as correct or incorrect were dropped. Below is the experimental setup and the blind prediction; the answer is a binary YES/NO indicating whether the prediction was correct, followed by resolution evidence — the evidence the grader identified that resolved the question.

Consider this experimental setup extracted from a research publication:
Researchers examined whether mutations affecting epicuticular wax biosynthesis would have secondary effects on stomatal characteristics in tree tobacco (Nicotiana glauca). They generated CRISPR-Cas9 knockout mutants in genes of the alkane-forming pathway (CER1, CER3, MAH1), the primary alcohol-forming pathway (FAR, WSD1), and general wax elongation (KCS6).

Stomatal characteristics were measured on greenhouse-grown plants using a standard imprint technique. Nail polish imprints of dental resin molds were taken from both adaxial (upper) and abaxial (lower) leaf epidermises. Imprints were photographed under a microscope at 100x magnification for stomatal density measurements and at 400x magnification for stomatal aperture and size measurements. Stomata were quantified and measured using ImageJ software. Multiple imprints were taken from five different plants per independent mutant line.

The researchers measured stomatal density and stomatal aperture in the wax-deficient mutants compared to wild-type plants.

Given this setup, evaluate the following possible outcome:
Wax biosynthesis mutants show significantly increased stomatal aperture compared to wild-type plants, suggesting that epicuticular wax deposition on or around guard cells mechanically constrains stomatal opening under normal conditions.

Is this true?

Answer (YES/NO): NO